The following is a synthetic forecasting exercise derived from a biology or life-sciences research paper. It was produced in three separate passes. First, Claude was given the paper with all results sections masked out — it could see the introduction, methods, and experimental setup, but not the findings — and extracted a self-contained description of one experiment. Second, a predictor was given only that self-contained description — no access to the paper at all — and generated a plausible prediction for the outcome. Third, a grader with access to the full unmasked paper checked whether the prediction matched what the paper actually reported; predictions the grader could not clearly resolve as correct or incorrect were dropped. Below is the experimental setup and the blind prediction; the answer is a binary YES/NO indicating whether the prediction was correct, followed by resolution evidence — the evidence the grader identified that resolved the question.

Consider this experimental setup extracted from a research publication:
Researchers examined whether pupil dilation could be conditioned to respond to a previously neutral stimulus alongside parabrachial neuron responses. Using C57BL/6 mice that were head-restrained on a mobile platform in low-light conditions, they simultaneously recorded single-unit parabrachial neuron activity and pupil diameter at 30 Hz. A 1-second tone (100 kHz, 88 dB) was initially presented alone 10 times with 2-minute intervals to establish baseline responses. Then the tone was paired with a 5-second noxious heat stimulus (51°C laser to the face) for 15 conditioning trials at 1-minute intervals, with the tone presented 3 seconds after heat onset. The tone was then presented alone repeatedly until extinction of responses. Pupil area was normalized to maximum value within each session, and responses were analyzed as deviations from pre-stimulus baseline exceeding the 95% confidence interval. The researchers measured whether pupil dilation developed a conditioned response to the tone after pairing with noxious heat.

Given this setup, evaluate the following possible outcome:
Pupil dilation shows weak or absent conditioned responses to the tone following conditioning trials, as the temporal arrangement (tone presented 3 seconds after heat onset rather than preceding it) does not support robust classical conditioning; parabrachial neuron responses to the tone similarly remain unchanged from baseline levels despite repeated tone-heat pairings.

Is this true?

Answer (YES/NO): NO